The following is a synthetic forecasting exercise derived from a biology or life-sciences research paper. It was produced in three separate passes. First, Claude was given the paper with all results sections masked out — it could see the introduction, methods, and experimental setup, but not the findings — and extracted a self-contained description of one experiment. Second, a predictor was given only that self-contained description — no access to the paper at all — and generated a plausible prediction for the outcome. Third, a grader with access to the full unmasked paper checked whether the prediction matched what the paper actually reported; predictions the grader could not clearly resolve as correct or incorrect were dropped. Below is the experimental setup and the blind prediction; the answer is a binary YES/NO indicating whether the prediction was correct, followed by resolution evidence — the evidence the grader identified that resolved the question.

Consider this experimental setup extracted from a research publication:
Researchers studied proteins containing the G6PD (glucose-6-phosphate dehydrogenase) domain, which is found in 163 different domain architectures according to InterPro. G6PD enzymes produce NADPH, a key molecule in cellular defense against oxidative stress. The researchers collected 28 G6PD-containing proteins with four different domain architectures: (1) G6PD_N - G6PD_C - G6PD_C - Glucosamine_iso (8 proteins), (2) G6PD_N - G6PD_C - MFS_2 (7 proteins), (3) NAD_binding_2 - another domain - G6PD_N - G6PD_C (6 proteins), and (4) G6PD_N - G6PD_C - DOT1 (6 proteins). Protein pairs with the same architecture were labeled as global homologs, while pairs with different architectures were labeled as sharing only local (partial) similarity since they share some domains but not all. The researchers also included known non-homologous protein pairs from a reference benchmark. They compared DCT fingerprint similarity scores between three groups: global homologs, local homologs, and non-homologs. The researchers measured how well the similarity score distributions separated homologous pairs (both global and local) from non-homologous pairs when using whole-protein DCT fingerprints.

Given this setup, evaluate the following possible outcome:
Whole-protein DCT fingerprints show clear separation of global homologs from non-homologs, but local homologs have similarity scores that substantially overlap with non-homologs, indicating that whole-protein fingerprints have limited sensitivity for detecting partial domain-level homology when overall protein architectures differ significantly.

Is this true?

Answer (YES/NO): YES